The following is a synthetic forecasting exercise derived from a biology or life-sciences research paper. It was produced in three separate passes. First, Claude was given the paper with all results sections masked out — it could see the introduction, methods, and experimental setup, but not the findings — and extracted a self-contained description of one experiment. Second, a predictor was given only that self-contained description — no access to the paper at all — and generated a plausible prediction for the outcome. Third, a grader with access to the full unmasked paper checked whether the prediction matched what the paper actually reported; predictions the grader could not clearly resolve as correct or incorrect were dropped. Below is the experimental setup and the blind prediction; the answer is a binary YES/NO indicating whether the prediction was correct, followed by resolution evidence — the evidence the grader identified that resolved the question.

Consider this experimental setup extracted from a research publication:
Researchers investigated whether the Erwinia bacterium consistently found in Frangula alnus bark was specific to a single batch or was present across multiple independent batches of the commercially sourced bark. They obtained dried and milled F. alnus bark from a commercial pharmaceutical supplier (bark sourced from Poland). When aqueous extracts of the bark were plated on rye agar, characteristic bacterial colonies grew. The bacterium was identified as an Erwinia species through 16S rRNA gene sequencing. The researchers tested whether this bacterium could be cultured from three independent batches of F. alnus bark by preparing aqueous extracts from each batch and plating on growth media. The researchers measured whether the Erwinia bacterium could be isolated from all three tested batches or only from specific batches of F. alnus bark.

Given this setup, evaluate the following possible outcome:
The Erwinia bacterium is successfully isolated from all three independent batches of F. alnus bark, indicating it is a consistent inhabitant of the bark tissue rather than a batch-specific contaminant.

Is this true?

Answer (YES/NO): YES